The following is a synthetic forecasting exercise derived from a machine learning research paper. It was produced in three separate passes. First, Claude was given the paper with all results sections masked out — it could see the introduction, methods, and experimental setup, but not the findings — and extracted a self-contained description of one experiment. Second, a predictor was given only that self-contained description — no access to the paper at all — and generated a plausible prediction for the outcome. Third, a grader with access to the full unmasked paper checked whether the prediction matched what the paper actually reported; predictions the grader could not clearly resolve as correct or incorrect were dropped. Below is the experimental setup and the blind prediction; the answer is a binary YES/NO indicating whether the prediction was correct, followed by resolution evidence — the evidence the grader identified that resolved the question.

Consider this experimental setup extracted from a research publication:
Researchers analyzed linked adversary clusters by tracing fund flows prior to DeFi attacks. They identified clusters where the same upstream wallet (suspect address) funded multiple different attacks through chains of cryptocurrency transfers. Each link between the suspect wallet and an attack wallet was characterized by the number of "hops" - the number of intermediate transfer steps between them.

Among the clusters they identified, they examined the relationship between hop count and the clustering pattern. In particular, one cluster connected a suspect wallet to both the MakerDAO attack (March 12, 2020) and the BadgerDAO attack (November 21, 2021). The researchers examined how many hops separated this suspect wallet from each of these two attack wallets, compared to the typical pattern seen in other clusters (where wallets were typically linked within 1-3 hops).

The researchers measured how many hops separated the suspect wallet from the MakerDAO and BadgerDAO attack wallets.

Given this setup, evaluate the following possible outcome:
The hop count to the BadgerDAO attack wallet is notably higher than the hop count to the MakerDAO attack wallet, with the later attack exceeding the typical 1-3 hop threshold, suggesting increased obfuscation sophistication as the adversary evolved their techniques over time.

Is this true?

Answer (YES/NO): NO